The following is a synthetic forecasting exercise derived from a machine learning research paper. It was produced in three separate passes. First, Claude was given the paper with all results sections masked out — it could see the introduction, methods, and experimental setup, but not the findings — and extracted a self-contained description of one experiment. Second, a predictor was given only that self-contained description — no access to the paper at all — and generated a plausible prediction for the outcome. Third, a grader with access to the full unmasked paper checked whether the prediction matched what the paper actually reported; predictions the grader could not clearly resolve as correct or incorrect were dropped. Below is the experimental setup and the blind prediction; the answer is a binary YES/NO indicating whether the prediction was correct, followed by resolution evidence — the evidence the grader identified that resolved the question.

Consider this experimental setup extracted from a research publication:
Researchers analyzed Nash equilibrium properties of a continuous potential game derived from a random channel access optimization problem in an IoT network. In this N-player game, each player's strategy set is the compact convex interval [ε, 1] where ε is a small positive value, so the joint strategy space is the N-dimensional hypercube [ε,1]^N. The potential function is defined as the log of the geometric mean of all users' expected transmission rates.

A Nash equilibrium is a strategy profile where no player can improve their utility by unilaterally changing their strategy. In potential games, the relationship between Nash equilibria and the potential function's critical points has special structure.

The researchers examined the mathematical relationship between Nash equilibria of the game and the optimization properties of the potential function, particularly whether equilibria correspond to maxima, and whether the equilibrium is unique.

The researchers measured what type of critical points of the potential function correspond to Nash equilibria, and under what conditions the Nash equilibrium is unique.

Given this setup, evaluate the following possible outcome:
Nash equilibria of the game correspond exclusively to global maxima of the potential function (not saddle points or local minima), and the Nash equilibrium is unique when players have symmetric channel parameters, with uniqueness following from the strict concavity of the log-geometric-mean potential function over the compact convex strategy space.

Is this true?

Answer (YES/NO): NO